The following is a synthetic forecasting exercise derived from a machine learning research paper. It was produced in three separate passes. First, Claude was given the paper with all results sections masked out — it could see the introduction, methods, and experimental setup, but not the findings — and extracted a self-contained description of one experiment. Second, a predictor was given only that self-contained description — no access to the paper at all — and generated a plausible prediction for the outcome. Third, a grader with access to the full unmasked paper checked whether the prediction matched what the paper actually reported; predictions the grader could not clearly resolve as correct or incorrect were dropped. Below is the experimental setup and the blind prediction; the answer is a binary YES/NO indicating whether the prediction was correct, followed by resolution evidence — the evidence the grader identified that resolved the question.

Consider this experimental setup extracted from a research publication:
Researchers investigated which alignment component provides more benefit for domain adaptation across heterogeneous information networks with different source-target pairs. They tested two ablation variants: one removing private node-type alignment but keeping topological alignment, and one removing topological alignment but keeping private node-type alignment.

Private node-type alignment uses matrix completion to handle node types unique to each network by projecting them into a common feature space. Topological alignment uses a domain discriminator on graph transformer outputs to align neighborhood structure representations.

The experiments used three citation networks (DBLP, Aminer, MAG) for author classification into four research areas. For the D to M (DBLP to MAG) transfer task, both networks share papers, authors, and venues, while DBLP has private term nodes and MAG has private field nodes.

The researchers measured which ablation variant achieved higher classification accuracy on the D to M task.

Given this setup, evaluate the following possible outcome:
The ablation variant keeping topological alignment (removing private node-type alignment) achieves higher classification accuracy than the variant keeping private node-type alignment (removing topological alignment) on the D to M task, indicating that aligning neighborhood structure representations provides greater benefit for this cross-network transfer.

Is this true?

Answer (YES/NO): YES